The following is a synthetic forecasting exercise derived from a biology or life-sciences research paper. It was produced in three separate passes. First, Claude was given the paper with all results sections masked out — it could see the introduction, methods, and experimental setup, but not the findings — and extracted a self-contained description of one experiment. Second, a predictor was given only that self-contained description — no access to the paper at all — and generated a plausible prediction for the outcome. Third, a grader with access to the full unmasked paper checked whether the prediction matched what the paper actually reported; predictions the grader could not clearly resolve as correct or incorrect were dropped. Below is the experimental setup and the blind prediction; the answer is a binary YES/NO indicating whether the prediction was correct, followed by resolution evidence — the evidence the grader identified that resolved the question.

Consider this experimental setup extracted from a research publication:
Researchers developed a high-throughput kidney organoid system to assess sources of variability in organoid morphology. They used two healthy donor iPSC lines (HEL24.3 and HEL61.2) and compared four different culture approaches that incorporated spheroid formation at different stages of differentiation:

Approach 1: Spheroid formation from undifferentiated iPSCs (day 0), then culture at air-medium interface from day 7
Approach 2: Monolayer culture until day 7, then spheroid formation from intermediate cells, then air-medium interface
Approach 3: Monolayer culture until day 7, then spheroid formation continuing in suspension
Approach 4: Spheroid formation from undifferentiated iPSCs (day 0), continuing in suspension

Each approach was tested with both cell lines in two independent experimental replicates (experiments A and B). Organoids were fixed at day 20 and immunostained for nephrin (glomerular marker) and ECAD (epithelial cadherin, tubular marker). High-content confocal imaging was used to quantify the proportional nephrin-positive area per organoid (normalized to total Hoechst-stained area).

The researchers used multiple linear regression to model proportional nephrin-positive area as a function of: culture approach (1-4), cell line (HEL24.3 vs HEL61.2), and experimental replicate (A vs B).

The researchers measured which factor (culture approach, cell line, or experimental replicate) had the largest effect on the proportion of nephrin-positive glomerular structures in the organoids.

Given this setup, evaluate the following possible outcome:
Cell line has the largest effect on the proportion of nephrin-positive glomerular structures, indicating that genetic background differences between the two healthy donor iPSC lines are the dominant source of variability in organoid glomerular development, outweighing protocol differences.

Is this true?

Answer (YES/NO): NO